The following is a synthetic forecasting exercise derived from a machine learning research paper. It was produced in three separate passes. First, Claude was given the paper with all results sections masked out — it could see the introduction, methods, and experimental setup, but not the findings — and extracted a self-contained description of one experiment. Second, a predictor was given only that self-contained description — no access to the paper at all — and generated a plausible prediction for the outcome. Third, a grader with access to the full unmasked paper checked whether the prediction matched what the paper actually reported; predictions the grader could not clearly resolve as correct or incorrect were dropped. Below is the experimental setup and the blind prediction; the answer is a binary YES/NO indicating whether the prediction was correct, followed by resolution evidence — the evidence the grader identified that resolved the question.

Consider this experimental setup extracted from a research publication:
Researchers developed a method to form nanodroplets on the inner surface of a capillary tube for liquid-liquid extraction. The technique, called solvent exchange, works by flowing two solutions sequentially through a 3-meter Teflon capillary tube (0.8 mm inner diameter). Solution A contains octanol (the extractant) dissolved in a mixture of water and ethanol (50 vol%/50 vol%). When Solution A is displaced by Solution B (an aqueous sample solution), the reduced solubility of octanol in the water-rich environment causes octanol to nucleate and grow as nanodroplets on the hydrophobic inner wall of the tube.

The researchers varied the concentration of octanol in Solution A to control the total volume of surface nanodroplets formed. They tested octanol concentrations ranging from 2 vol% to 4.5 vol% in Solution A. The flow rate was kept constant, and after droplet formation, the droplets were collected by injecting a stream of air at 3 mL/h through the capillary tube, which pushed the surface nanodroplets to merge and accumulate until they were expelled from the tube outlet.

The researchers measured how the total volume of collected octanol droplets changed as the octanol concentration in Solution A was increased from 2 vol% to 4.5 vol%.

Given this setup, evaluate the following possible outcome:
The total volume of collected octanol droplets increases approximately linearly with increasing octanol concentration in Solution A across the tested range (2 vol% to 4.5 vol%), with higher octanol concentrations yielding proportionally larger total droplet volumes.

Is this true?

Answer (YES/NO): NO